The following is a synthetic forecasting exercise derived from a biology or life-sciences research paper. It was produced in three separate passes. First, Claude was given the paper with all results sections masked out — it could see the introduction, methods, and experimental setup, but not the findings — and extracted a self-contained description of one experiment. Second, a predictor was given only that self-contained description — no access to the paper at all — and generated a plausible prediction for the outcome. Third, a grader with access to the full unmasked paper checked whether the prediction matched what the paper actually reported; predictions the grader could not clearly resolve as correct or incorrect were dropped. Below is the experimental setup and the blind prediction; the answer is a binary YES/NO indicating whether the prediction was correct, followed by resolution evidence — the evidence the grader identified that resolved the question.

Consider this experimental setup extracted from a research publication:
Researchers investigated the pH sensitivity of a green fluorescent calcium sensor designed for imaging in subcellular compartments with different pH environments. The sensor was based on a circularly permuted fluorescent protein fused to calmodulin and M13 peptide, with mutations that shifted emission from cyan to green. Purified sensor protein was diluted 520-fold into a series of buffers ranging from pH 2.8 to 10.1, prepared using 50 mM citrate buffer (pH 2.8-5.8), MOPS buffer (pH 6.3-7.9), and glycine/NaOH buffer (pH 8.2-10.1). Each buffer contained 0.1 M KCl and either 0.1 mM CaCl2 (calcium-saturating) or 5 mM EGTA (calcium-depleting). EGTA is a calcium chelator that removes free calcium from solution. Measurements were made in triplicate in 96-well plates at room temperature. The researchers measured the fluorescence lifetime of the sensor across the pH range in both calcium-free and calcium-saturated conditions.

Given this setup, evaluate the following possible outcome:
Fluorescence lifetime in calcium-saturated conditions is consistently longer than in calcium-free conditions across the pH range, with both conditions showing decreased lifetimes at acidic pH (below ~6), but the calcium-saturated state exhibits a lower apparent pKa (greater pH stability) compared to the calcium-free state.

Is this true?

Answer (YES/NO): NO